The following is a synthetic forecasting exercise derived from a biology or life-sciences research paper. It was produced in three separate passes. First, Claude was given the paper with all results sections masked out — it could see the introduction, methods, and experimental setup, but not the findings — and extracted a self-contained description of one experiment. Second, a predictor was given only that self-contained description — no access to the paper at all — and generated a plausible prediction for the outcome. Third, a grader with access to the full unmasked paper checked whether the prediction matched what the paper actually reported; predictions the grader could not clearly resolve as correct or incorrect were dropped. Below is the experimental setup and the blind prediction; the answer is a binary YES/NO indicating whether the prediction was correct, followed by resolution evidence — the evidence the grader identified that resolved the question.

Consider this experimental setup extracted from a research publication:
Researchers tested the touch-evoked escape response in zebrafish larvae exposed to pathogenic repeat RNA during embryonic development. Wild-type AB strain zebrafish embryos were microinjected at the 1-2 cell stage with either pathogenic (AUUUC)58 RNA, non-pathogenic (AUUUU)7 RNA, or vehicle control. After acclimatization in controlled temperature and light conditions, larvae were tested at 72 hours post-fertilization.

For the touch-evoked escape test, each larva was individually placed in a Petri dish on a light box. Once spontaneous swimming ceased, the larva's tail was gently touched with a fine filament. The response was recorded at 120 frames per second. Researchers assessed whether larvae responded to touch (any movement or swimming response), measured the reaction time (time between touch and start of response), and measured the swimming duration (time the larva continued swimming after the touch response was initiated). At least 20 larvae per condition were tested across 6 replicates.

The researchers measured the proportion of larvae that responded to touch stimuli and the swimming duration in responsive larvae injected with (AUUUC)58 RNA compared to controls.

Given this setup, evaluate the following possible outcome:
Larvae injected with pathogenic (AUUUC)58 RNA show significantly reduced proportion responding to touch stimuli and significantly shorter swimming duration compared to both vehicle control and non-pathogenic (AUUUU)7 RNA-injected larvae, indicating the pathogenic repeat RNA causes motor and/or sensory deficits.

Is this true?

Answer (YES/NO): NO